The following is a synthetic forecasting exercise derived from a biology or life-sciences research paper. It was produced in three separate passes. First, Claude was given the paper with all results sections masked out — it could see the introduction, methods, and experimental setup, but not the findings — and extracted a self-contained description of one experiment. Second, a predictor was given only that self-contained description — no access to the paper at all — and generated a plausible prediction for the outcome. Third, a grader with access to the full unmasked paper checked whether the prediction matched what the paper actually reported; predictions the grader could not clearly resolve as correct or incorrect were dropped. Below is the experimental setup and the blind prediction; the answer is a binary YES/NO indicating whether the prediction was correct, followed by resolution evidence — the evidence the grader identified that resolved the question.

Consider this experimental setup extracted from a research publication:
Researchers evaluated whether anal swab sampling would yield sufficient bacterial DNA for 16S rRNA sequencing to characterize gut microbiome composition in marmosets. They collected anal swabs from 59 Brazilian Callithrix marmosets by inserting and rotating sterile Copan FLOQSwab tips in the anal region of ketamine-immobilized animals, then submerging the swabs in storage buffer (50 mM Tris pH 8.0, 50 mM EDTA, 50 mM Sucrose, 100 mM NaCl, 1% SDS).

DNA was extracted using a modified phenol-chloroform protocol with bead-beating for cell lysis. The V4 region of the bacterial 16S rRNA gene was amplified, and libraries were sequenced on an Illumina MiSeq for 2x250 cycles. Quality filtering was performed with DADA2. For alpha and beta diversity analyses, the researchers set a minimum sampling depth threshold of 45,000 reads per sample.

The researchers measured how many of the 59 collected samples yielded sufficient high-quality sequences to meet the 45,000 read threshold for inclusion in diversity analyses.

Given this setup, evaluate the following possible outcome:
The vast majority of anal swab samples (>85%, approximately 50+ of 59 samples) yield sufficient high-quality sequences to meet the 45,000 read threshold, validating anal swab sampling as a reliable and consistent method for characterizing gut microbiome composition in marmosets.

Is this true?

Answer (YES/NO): YES